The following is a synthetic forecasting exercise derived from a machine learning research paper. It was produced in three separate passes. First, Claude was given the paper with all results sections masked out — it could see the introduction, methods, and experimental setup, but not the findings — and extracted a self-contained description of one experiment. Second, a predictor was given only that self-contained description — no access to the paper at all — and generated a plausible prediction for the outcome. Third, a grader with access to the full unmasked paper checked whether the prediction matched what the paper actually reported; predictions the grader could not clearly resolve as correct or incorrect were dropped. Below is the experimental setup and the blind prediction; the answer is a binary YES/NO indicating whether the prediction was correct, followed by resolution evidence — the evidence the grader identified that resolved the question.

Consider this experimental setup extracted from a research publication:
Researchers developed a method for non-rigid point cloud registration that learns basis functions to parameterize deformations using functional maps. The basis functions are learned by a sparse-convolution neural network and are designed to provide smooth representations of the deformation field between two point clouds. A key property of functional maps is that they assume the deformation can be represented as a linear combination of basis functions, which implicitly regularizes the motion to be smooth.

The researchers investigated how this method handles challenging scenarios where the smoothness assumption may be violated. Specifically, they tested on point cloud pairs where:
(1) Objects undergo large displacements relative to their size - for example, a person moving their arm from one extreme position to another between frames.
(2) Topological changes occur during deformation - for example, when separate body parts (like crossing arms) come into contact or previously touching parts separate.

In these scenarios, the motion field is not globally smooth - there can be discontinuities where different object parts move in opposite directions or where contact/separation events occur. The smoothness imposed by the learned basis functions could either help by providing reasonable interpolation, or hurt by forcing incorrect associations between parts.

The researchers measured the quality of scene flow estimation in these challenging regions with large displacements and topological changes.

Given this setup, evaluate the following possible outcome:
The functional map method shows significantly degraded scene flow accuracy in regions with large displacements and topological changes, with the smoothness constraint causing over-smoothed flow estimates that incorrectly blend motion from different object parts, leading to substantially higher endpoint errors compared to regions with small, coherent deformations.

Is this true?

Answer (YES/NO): YES